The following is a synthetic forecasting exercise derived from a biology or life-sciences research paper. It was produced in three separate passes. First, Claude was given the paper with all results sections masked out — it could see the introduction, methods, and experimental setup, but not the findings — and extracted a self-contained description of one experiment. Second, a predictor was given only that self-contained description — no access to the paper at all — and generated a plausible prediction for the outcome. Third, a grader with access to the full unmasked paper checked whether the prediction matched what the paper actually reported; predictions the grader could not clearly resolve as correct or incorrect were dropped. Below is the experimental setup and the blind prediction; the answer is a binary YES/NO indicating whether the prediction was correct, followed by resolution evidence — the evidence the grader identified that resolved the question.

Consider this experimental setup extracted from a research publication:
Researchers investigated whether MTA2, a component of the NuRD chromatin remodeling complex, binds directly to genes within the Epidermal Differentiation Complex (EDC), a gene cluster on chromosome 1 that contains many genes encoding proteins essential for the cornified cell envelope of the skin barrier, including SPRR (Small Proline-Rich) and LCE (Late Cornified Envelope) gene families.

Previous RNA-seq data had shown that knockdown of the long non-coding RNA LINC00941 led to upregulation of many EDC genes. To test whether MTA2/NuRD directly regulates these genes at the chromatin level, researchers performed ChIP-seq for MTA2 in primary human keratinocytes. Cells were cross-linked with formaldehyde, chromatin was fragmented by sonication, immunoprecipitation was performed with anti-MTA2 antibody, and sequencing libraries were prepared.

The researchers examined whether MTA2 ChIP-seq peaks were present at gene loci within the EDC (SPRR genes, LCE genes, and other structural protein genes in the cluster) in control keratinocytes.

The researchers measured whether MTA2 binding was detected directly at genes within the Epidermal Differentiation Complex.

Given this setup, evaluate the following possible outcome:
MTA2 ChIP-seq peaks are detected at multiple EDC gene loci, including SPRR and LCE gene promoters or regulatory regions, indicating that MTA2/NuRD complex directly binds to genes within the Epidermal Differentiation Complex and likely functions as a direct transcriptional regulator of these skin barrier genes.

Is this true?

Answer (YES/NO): NO